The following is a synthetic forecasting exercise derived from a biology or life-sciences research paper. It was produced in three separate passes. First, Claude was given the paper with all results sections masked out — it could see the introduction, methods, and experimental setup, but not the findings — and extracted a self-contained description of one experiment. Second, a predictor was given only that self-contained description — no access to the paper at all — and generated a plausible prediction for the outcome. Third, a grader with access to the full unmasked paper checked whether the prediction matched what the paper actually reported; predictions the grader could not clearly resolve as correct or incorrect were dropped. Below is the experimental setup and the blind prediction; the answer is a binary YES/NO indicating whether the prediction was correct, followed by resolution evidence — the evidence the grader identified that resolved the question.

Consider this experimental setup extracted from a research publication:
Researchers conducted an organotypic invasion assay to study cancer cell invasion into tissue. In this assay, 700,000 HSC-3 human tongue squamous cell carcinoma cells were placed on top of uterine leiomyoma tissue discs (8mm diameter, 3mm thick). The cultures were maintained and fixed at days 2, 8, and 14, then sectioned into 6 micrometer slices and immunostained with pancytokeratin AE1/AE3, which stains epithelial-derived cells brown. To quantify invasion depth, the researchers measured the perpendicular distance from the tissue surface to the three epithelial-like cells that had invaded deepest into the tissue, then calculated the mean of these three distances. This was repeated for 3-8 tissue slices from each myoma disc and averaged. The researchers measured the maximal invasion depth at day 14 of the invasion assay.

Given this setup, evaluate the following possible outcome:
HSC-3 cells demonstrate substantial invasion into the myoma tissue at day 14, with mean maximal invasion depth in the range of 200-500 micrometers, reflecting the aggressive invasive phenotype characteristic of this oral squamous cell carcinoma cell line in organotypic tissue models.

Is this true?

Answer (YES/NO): NO